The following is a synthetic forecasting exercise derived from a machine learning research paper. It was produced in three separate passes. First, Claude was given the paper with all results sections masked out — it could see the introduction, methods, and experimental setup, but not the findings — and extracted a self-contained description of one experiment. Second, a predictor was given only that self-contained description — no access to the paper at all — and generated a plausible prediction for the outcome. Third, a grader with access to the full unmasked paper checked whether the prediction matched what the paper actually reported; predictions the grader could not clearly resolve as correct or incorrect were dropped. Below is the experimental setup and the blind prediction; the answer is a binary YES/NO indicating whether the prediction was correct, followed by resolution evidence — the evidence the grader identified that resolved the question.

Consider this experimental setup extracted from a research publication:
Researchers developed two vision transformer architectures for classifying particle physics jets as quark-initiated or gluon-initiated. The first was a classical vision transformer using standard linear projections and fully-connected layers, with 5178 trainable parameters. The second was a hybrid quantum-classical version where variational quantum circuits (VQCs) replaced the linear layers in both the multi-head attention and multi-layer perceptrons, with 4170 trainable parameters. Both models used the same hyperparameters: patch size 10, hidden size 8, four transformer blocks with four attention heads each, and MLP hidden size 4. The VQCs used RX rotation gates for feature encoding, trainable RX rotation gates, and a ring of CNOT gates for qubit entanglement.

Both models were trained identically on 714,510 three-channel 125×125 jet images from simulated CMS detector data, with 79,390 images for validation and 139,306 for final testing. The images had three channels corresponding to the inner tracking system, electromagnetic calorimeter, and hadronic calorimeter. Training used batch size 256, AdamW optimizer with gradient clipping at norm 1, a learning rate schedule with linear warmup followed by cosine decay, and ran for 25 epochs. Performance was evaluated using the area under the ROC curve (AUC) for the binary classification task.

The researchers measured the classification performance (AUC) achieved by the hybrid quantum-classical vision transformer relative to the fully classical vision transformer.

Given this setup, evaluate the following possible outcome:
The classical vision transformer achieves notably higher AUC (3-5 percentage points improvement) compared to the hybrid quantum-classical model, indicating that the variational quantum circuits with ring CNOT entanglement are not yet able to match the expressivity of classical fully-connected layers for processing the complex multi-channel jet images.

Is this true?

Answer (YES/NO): NO